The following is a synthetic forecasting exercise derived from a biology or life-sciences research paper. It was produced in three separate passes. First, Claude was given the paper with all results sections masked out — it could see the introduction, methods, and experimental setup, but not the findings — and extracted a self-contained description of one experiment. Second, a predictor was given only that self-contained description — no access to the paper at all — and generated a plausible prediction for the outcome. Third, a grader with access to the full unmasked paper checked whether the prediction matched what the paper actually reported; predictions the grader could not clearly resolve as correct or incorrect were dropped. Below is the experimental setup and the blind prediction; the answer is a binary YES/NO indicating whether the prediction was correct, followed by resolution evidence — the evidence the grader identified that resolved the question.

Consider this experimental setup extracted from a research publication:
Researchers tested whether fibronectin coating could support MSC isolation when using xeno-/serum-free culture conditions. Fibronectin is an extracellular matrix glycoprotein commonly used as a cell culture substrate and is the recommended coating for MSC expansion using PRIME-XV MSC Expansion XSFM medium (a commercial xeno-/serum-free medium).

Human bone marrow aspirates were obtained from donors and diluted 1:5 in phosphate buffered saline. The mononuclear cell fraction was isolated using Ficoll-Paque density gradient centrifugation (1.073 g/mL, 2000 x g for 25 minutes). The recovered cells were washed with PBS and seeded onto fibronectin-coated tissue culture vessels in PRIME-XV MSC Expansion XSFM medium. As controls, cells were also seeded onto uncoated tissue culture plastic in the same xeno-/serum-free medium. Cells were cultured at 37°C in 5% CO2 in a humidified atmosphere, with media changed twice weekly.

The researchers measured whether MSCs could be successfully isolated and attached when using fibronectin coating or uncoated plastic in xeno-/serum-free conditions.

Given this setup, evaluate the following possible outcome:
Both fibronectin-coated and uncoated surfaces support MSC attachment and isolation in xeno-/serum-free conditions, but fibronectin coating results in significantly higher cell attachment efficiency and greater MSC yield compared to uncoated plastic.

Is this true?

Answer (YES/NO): NO